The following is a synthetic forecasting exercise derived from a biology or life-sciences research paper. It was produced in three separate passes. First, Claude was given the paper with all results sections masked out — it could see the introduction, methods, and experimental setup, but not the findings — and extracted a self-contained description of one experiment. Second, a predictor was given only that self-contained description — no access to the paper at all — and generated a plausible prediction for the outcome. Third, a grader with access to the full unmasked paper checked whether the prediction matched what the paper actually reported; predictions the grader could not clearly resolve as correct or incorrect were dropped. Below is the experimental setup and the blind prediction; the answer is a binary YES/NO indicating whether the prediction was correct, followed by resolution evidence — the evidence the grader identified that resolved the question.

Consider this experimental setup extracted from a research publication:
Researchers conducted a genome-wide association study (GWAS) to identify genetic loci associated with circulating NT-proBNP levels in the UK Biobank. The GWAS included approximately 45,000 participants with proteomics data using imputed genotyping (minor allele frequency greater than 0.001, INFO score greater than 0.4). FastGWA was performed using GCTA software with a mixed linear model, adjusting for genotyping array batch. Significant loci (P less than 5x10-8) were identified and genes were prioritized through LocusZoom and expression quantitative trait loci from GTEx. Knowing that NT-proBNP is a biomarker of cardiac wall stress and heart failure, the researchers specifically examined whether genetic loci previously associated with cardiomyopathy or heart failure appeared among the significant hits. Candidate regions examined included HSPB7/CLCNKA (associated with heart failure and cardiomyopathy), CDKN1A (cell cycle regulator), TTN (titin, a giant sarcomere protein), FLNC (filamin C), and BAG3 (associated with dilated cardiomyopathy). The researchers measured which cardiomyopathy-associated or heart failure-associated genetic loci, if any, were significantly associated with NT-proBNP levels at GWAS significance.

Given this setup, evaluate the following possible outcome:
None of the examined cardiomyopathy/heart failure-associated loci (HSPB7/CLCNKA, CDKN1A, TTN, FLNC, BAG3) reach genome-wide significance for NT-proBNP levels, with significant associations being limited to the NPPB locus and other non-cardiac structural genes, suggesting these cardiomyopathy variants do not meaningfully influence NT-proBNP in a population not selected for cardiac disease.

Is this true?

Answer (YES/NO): NO